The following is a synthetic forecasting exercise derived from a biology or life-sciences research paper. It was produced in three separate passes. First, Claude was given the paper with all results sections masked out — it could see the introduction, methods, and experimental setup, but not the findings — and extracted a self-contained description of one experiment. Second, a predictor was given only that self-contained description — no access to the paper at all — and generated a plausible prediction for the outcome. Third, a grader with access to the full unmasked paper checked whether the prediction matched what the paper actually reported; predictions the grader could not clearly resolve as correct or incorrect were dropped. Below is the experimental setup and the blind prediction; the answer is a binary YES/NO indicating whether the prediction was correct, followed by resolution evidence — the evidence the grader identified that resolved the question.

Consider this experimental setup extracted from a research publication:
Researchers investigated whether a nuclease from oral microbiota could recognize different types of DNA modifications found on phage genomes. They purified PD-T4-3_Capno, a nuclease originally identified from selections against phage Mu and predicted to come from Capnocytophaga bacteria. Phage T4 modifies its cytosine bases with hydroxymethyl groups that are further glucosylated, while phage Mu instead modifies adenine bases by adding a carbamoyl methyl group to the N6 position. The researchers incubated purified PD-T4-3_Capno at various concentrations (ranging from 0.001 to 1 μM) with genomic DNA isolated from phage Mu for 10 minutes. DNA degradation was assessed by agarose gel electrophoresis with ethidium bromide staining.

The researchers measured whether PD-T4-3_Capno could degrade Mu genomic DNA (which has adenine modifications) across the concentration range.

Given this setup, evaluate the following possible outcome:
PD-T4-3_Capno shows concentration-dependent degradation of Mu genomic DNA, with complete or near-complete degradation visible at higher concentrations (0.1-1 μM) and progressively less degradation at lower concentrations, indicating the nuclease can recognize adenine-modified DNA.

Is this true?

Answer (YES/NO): YES